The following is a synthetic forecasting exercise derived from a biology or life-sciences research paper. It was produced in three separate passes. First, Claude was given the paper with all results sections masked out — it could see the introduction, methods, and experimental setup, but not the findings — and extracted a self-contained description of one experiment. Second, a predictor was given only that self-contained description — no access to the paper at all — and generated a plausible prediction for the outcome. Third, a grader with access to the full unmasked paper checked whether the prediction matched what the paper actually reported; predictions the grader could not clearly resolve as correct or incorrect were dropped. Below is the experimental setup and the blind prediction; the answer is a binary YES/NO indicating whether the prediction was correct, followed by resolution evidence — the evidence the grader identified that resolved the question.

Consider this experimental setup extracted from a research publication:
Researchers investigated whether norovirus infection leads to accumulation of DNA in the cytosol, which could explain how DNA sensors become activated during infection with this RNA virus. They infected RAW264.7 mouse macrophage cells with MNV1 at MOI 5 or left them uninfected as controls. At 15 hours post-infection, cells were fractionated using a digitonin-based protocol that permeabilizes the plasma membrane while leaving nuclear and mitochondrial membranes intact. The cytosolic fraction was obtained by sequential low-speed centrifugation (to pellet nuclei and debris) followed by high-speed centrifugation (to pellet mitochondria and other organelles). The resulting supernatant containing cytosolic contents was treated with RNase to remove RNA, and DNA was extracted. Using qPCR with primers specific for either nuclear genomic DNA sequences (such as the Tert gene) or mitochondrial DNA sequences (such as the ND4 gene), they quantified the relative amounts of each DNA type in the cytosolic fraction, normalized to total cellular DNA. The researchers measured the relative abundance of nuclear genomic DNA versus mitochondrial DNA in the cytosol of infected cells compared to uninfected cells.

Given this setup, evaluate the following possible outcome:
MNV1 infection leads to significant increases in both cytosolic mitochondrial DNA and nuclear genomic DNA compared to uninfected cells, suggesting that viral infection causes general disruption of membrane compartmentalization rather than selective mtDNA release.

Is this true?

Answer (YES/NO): YES